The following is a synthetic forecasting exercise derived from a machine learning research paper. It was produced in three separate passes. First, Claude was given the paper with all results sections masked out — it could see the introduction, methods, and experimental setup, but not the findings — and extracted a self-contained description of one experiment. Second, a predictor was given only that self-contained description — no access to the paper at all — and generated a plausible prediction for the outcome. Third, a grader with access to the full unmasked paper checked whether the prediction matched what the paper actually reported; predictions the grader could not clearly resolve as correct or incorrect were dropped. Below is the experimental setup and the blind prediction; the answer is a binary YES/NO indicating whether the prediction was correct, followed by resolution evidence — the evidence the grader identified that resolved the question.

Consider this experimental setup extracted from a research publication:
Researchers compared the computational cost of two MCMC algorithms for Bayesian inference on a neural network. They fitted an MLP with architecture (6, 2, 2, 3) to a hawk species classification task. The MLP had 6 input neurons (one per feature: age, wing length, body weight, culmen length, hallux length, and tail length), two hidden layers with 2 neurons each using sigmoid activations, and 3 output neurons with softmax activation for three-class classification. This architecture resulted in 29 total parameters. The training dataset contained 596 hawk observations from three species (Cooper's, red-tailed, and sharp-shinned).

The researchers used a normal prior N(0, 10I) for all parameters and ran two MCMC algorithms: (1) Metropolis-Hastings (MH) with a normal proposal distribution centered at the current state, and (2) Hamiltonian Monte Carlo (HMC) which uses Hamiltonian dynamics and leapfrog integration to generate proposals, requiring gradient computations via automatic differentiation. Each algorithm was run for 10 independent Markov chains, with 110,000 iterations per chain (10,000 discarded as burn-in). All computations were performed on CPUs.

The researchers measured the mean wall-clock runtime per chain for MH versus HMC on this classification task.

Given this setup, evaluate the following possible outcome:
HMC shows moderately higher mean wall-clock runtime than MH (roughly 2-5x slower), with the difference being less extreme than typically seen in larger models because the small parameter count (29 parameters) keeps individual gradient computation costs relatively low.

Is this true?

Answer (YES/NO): NO